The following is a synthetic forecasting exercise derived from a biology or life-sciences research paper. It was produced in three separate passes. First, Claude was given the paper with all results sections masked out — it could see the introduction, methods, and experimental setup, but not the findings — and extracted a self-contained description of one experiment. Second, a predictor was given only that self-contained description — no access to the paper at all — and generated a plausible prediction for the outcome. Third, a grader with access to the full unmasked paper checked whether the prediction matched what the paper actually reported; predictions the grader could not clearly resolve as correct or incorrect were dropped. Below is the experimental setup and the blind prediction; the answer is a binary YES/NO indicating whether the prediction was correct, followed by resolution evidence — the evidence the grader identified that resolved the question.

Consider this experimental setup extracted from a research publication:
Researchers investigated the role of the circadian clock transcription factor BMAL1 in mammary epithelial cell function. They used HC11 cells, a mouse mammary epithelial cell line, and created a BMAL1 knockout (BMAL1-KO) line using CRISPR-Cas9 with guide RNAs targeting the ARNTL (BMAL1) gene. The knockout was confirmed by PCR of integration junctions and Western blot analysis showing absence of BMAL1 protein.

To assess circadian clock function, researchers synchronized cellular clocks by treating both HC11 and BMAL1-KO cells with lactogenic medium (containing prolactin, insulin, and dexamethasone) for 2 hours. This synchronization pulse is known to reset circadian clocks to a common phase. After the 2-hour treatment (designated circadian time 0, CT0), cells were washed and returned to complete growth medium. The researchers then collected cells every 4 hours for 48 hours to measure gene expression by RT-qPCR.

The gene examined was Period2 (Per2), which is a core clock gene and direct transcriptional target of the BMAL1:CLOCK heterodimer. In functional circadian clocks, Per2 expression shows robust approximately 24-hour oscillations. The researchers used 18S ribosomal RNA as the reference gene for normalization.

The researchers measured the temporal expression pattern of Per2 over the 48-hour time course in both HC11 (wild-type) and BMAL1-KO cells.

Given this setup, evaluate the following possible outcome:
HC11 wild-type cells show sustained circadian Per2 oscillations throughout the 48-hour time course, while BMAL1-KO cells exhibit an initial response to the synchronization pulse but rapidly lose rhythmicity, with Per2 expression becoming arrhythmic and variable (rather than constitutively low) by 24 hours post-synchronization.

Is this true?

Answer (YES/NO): NO